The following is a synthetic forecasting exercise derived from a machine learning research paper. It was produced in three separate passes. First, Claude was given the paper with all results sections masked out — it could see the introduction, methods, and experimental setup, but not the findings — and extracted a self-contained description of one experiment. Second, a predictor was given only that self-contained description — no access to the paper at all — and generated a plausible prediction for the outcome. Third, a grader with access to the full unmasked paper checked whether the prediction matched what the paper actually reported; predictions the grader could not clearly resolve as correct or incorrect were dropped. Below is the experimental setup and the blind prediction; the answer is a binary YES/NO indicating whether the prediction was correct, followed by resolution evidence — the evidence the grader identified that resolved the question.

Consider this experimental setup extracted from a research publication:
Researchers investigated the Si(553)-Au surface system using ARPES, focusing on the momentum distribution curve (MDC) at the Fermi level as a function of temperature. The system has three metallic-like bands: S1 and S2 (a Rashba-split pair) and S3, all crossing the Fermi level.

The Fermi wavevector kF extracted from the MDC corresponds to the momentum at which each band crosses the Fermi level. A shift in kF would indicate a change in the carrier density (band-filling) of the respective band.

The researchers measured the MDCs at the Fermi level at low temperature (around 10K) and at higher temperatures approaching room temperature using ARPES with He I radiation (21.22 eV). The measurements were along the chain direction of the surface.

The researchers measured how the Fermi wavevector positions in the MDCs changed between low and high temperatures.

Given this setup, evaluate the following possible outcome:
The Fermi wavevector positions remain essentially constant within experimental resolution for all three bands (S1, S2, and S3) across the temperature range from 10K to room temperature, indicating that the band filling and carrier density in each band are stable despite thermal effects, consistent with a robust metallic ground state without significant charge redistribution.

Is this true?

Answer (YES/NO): NO